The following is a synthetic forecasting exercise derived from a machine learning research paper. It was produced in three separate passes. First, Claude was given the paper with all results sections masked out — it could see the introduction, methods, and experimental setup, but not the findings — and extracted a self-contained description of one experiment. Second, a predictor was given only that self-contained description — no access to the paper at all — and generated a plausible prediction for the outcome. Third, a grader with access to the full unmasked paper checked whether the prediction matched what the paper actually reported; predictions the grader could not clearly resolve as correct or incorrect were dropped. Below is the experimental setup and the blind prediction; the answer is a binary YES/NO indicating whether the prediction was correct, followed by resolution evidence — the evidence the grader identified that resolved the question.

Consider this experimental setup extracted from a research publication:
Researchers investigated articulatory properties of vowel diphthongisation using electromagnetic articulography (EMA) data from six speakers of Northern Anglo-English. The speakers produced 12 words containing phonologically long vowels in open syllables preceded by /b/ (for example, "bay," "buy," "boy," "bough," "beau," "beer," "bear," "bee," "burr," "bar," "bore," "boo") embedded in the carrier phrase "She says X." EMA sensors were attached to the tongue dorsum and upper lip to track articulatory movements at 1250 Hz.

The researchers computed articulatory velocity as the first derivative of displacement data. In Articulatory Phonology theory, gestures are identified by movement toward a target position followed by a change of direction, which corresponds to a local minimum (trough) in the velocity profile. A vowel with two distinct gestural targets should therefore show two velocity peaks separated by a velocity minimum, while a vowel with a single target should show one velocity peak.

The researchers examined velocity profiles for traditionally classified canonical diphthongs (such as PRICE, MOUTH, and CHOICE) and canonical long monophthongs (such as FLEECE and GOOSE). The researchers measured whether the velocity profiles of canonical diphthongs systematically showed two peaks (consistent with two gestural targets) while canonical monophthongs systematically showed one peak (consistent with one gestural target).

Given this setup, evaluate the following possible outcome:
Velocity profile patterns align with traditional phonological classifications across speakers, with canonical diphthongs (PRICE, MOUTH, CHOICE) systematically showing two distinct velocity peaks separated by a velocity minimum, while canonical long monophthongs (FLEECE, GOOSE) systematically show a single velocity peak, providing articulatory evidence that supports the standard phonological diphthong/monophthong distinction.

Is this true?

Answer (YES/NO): NO